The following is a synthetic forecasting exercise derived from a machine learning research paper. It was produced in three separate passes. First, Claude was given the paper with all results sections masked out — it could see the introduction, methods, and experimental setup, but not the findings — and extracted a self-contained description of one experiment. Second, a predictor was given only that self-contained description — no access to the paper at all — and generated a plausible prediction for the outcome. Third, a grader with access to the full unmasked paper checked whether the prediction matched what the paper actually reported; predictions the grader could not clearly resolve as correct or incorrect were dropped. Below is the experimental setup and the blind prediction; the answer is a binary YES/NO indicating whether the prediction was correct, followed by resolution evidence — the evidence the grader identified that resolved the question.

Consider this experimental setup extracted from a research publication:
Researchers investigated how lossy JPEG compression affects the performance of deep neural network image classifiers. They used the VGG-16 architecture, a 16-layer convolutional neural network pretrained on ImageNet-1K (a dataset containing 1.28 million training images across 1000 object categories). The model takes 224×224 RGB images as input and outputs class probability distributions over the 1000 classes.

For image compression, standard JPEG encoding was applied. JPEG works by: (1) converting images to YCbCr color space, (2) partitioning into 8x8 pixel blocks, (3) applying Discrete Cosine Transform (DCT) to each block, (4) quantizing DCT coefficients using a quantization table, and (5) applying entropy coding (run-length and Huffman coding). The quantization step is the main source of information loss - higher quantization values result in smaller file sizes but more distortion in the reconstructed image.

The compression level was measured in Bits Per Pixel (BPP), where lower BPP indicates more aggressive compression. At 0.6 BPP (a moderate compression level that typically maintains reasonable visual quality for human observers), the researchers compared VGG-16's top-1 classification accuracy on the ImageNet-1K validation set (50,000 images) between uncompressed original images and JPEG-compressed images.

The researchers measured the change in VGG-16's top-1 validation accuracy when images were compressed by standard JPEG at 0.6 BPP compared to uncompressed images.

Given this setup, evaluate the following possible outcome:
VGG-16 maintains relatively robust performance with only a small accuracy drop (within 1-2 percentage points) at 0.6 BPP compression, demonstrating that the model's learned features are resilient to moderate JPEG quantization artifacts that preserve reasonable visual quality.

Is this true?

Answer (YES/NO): NO